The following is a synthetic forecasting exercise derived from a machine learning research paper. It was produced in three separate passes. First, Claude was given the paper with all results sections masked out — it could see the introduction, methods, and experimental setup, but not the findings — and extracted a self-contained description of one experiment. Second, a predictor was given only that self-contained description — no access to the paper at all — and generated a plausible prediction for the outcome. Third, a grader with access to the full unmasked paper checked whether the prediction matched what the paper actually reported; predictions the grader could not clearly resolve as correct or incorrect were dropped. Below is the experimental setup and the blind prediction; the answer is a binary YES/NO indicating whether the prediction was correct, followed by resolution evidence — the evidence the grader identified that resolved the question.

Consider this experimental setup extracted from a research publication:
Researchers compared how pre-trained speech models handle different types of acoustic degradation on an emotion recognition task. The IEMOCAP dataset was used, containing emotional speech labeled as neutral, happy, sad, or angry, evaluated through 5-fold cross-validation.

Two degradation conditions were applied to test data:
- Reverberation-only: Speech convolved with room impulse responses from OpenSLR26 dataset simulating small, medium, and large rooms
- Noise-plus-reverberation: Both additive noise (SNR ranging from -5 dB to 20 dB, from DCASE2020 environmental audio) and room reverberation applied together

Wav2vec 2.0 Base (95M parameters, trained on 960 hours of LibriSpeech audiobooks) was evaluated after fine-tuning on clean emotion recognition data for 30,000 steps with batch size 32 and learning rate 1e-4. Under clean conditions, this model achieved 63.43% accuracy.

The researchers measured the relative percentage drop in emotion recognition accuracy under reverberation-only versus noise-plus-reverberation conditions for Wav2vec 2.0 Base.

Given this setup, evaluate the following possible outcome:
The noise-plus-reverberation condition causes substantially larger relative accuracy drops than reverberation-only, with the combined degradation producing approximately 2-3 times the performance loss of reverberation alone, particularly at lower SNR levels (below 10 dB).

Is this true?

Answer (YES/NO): NO